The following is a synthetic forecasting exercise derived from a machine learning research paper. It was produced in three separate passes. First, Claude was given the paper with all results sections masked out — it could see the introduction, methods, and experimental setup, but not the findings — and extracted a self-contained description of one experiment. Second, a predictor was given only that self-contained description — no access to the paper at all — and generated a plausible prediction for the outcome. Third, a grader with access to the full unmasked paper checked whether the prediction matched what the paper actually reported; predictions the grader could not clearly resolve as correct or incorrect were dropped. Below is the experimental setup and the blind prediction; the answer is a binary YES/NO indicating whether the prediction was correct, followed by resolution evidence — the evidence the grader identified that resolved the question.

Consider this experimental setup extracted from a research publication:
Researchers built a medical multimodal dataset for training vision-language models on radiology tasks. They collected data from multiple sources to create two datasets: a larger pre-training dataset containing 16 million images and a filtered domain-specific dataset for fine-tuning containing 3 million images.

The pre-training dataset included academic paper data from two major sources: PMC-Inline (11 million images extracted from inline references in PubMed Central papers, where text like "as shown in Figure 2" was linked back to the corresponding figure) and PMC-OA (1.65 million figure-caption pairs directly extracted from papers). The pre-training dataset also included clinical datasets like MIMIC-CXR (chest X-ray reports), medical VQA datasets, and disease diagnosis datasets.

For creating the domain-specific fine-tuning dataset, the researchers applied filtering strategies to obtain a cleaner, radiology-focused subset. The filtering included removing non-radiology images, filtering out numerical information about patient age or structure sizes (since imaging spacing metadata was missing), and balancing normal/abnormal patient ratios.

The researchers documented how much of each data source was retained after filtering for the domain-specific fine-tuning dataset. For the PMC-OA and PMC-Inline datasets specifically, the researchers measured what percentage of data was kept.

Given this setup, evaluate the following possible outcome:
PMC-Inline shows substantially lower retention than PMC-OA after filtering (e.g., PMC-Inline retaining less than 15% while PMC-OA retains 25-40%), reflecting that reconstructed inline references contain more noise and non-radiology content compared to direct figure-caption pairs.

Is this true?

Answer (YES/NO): NO